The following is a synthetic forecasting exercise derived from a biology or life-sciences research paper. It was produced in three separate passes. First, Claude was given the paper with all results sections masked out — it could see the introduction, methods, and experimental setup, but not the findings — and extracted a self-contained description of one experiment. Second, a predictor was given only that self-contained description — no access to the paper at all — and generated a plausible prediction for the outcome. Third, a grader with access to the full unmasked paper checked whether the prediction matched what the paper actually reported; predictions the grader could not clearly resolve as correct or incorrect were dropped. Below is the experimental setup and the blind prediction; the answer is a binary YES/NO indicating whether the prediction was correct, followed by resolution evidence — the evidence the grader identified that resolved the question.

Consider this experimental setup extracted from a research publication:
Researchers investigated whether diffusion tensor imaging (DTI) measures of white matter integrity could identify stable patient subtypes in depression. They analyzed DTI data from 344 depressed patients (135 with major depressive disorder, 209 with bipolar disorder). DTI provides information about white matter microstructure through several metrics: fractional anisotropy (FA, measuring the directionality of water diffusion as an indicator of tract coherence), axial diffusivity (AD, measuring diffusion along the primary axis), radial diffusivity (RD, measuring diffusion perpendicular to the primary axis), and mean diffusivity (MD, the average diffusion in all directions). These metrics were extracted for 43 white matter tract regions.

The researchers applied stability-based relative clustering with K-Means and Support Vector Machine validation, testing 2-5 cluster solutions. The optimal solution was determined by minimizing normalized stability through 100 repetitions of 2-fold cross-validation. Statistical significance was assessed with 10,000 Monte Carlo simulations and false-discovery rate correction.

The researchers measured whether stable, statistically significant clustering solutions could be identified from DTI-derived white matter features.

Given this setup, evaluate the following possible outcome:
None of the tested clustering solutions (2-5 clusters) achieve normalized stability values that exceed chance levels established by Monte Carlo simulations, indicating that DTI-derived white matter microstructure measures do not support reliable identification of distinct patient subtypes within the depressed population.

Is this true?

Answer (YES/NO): NO